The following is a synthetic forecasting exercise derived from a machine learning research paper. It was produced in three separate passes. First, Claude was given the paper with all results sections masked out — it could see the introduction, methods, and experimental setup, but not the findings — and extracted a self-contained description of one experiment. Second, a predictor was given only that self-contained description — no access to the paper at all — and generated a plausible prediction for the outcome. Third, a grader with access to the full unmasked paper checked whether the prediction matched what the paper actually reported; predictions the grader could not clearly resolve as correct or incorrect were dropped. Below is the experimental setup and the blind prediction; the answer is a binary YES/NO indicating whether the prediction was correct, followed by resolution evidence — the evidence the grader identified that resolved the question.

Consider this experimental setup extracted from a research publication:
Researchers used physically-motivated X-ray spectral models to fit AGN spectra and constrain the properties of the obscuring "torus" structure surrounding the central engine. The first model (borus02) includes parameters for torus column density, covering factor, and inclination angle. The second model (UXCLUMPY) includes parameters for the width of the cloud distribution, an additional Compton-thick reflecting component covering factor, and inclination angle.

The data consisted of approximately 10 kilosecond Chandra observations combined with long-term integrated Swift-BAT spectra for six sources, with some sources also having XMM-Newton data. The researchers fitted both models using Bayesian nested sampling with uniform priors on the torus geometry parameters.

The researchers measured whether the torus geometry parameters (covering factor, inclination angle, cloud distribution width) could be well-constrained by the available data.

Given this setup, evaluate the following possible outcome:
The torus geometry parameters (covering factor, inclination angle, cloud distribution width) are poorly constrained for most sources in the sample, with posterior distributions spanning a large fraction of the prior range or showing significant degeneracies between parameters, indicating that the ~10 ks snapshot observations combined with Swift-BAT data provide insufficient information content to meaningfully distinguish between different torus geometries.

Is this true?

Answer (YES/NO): YES